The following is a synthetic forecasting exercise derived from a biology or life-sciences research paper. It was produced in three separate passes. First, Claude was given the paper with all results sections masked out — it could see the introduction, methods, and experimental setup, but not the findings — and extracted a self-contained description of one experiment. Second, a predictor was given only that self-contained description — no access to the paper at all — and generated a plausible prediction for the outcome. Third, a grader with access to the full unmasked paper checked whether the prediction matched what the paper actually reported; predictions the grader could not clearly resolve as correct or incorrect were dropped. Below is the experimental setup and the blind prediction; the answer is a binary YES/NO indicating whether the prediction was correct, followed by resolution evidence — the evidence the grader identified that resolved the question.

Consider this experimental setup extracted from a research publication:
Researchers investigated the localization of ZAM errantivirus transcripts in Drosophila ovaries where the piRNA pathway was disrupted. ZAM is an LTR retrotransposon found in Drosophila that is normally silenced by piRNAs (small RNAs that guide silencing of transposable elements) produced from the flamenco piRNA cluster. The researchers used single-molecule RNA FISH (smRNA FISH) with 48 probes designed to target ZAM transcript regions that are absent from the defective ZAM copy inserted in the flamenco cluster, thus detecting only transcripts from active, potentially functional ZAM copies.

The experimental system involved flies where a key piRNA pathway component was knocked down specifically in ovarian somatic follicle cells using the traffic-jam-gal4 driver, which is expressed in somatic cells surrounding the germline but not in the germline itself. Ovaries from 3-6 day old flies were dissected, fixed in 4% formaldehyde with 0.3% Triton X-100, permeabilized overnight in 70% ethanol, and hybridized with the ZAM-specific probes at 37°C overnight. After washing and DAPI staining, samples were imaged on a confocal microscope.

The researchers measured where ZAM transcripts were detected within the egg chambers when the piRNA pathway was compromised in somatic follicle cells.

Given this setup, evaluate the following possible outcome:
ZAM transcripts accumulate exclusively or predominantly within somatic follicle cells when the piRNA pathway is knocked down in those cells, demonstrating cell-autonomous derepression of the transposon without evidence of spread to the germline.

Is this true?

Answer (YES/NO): NO